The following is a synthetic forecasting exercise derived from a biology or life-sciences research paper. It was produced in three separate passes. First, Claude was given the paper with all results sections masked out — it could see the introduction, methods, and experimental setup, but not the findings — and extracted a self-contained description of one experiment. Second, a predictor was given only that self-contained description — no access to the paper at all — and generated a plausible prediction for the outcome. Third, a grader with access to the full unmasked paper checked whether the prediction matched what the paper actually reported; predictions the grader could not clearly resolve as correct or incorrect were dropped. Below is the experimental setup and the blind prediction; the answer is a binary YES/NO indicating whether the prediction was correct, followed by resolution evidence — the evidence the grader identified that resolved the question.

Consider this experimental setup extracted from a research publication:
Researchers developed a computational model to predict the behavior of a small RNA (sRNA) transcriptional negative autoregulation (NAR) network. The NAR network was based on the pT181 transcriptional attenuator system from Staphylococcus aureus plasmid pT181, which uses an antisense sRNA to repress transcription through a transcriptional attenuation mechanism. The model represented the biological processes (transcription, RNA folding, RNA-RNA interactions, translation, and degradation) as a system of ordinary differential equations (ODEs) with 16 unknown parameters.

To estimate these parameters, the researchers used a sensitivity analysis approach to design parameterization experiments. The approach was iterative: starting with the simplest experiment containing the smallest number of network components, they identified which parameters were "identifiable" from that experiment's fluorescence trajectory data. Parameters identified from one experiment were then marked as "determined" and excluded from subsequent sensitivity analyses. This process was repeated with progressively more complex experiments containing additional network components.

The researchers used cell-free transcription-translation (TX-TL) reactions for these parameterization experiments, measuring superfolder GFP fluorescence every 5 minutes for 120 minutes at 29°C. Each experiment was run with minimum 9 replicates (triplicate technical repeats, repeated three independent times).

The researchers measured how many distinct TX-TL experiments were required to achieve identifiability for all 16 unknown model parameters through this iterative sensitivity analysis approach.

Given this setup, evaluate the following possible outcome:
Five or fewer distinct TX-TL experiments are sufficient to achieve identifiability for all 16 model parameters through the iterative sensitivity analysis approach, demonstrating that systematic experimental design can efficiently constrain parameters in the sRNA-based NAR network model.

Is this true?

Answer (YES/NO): YES